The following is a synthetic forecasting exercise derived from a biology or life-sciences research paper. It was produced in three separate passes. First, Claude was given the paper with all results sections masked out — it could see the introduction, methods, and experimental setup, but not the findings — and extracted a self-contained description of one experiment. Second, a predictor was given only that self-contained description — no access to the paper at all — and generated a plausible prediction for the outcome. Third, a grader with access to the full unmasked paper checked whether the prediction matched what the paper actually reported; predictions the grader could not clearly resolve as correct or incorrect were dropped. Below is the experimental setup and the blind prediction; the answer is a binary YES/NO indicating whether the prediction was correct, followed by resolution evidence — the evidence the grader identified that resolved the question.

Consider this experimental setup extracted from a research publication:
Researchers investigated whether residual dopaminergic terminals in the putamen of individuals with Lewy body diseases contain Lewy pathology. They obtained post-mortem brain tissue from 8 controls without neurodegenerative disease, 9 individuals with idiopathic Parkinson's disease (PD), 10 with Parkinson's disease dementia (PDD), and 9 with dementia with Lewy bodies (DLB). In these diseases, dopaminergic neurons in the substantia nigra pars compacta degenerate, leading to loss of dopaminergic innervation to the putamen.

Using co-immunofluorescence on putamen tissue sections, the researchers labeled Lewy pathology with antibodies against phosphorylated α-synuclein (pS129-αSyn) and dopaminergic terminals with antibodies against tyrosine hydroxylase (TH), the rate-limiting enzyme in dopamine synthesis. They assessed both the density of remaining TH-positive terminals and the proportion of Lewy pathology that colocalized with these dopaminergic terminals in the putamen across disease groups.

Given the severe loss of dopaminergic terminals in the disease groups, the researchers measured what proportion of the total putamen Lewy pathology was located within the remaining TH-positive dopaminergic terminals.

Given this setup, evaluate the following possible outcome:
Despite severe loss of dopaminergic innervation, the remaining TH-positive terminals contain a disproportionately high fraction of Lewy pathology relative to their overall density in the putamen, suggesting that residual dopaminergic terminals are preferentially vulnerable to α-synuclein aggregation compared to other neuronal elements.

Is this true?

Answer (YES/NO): NO